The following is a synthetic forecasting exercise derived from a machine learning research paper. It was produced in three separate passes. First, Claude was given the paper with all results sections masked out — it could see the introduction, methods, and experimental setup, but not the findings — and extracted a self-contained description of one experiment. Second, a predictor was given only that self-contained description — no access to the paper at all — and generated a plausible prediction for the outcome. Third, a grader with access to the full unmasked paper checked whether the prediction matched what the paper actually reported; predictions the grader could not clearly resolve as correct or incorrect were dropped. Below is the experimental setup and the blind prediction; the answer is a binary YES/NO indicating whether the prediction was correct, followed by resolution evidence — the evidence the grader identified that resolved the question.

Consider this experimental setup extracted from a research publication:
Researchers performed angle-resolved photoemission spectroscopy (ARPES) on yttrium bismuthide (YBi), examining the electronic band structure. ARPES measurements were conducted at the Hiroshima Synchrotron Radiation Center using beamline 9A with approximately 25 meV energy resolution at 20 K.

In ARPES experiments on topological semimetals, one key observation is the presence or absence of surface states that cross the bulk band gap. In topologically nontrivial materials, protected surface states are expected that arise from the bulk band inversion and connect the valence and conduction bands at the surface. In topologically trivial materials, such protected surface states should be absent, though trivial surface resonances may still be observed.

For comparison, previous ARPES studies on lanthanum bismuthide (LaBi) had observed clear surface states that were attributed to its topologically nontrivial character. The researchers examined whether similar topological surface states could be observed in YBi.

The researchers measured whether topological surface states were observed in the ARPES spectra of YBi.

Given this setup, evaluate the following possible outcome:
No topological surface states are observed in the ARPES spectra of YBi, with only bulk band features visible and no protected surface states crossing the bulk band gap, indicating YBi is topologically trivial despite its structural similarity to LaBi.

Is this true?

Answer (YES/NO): YES